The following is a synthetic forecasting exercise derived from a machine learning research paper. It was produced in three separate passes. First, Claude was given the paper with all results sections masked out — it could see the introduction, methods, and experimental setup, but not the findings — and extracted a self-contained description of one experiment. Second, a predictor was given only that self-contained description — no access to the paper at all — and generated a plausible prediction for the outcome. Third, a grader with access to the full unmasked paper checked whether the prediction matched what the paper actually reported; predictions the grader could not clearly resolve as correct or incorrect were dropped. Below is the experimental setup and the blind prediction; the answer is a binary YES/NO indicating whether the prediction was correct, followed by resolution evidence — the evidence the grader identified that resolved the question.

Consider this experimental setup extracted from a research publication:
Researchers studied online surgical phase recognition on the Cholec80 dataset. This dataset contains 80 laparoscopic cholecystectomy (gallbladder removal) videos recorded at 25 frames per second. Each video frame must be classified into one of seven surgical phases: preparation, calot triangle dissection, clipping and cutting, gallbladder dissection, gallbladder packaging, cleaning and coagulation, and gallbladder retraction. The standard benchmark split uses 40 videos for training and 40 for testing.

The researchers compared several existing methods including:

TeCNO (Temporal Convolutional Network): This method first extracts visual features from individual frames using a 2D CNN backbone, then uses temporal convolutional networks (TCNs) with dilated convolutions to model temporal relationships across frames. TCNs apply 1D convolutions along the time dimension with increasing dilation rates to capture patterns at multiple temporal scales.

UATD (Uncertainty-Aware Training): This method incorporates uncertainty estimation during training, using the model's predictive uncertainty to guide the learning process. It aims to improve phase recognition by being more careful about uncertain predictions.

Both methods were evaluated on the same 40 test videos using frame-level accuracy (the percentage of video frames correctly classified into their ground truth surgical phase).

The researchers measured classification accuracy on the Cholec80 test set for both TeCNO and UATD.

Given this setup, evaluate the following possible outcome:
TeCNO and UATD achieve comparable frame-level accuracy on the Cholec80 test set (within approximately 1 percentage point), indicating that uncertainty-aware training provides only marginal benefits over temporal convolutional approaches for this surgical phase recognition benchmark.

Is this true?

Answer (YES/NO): YES